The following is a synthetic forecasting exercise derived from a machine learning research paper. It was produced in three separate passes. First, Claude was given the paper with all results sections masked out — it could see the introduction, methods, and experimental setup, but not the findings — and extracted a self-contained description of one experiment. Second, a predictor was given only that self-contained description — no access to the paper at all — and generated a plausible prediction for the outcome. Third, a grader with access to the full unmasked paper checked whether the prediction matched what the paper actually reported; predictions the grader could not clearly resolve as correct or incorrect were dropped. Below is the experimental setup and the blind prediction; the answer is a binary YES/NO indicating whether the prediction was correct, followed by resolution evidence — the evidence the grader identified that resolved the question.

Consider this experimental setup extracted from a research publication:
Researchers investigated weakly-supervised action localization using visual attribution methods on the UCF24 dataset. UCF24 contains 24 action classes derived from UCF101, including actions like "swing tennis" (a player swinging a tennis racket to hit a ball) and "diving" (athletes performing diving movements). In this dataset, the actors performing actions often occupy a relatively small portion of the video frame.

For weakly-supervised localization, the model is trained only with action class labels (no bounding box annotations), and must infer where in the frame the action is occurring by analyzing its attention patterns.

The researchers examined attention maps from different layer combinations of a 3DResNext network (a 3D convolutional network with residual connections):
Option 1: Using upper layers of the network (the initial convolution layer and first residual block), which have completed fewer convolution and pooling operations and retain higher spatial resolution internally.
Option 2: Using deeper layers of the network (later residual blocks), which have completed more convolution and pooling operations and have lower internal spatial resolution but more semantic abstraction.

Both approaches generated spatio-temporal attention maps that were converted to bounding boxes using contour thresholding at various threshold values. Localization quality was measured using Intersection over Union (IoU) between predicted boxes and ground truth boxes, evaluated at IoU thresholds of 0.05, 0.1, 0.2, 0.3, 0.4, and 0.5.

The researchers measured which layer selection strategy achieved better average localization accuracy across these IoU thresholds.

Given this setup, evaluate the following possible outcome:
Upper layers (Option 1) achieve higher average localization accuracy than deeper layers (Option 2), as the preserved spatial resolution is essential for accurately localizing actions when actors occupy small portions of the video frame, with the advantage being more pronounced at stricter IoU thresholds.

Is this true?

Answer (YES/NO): YES